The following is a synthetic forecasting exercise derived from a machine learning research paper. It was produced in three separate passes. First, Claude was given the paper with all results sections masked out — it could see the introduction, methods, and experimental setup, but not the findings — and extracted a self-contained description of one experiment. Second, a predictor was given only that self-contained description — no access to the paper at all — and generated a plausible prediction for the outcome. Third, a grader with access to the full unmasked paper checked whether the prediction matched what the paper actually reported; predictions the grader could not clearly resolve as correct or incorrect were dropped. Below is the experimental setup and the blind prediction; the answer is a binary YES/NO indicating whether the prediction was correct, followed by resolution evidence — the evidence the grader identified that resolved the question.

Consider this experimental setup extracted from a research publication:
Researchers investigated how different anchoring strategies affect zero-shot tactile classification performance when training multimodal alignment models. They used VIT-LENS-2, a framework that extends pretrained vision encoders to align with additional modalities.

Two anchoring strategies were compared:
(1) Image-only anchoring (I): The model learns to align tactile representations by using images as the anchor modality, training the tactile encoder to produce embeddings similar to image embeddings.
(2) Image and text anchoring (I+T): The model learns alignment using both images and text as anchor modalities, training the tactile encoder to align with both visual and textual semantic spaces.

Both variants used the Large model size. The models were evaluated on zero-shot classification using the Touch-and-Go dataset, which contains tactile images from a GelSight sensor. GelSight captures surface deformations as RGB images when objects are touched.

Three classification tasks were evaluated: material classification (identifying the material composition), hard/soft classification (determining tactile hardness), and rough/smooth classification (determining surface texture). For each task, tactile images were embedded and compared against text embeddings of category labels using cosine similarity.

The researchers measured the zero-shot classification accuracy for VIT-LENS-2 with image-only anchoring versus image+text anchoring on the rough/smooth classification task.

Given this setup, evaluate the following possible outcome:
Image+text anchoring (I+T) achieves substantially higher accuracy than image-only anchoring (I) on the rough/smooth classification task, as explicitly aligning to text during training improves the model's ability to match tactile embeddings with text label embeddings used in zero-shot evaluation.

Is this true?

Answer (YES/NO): NO